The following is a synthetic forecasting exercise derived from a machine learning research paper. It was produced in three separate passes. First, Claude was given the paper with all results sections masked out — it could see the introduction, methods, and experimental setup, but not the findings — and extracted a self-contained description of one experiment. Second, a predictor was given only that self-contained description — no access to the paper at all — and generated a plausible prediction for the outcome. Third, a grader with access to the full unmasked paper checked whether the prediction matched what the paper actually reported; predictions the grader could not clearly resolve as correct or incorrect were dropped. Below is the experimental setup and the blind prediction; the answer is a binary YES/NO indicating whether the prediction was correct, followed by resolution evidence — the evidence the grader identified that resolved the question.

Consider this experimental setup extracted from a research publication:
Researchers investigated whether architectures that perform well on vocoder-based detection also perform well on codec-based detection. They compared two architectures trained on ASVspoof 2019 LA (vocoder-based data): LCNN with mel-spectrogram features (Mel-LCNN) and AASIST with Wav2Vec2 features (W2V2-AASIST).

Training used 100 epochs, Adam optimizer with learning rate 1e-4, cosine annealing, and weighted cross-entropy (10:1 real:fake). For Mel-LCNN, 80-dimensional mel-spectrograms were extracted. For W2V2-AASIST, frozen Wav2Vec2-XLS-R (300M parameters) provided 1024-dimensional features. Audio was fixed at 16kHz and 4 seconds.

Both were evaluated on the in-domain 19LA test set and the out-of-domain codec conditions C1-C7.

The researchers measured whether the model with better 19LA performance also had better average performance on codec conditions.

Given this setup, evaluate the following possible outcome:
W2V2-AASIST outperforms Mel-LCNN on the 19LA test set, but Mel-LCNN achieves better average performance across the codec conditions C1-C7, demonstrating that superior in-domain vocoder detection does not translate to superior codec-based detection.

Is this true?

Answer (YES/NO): NO